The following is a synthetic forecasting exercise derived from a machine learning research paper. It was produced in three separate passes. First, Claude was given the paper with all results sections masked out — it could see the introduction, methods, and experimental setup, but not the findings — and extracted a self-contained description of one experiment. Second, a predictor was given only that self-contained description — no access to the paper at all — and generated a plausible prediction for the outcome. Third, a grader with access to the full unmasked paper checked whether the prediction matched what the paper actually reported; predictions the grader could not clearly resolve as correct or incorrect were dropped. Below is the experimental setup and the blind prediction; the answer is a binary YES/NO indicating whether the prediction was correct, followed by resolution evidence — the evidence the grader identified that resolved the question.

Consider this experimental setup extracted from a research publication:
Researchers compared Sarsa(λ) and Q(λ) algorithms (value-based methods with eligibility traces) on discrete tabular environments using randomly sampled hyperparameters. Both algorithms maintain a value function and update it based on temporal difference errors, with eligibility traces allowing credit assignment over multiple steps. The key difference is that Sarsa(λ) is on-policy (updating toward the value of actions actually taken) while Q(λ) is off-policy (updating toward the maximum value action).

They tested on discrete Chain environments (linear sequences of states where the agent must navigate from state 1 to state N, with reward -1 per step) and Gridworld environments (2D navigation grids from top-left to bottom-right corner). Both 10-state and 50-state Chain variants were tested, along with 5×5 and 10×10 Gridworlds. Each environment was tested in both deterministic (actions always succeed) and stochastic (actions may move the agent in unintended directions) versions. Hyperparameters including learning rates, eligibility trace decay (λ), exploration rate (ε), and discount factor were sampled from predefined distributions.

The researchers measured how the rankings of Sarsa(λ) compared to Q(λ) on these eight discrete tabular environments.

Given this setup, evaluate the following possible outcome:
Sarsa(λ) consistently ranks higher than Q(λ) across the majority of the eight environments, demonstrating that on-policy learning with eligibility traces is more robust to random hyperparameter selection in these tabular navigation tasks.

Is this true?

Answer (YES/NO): NO